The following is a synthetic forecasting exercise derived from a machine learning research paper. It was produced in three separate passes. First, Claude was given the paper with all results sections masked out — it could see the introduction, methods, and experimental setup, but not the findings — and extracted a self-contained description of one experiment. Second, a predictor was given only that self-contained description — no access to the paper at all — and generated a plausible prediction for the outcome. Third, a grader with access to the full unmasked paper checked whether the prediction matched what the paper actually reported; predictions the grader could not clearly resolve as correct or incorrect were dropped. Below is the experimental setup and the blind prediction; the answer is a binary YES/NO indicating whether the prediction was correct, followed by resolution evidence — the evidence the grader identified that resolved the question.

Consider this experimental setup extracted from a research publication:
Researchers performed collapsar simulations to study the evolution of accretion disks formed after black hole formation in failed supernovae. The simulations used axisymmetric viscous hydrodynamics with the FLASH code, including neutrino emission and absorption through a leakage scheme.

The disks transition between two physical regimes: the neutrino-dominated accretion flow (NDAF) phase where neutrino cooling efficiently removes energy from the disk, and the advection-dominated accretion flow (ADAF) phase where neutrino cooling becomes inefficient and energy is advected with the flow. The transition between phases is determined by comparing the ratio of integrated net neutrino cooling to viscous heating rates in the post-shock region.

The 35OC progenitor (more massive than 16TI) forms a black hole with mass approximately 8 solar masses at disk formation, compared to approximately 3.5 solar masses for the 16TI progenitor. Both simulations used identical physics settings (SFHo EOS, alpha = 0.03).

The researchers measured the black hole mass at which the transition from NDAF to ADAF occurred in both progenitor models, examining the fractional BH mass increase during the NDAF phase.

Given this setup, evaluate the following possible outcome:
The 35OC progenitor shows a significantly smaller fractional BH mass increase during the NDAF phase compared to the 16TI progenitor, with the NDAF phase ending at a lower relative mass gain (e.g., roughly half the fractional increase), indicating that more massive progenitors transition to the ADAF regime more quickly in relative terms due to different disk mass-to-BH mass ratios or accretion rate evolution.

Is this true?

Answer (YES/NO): NO